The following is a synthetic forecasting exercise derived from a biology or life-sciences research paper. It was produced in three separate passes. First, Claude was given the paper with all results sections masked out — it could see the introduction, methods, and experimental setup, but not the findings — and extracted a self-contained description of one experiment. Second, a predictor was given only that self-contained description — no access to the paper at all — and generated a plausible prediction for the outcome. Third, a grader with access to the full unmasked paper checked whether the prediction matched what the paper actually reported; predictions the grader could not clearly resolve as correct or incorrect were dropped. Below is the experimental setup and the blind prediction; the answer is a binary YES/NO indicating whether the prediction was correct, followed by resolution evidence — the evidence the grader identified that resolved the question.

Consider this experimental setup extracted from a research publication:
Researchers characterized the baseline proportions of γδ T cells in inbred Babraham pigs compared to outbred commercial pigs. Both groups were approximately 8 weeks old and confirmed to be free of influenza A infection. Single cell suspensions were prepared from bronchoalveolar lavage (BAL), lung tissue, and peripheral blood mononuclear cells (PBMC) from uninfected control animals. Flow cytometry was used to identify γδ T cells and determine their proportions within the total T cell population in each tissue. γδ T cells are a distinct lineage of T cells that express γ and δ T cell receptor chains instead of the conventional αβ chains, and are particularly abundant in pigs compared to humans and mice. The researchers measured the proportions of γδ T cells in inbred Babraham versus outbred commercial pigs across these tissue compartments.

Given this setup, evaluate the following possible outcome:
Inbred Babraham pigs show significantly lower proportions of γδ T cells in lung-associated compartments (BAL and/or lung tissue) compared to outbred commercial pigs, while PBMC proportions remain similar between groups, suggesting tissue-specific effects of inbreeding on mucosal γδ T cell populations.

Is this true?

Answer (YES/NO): NO